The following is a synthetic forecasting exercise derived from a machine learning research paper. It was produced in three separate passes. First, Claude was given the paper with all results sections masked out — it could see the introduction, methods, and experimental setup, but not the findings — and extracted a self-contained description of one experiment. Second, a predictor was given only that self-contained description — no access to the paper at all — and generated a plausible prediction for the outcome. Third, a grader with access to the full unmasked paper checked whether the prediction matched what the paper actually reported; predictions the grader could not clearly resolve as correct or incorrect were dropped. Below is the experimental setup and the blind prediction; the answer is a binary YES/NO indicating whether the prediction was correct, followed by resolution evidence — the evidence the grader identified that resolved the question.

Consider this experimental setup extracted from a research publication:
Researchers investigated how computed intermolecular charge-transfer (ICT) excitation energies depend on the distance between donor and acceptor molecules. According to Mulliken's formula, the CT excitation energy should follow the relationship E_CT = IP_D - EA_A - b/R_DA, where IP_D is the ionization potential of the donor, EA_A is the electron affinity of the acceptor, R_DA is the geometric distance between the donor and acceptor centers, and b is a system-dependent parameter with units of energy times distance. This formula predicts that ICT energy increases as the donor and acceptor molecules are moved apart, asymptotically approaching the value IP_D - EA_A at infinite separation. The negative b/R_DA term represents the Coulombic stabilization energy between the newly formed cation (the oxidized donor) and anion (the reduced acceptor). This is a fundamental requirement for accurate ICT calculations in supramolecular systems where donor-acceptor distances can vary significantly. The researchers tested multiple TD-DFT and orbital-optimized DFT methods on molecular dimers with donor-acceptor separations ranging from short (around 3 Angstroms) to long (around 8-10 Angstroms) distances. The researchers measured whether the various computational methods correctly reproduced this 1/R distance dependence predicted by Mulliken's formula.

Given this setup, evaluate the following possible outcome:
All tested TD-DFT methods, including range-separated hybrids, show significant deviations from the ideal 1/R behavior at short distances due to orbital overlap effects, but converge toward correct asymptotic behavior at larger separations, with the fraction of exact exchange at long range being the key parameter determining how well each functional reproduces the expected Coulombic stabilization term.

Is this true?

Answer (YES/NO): NO